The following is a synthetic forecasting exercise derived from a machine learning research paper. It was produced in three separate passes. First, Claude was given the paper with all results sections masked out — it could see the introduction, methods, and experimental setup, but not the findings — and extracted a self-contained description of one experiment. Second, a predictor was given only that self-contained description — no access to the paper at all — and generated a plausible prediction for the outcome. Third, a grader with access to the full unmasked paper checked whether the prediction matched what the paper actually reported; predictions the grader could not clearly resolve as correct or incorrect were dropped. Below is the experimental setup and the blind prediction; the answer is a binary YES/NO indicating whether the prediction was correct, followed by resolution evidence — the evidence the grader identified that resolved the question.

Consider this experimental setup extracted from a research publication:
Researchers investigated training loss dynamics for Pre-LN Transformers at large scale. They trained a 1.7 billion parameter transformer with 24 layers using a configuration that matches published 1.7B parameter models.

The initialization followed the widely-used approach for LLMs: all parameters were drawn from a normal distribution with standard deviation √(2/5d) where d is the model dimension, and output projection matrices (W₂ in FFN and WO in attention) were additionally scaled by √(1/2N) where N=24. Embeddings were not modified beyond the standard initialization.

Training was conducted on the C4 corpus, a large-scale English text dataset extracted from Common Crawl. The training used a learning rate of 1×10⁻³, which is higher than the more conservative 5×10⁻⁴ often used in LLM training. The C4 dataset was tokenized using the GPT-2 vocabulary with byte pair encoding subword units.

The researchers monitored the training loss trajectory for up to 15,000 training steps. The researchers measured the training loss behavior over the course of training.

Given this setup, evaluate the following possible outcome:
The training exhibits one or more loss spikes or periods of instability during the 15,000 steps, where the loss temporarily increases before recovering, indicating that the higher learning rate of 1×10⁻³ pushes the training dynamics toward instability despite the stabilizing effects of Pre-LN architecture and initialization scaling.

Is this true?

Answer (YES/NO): NO